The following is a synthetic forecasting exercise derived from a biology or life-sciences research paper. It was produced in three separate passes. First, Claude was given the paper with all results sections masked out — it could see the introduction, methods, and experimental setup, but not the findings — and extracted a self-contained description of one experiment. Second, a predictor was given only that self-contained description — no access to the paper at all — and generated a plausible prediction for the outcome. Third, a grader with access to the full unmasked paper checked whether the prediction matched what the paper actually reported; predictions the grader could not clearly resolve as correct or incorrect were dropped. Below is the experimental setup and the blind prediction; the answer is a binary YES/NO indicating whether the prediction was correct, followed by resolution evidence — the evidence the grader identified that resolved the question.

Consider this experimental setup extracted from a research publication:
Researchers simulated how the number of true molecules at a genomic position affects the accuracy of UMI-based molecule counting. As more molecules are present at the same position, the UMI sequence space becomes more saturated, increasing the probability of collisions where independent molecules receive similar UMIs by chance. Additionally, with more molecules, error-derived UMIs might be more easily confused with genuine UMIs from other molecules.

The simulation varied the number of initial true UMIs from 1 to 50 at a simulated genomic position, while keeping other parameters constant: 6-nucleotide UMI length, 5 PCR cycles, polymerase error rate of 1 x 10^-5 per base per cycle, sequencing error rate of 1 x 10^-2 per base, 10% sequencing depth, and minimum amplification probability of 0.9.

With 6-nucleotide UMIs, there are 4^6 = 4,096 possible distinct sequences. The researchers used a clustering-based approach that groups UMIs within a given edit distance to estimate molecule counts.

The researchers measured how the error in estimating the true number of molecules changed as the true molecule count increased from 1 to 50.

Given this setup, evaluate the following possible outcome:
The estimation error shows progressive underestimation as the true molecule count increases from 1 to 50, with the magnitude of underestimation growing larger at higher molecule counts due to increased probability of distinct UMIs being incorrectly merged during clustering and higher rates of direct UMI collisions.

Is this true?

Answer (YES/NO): YES